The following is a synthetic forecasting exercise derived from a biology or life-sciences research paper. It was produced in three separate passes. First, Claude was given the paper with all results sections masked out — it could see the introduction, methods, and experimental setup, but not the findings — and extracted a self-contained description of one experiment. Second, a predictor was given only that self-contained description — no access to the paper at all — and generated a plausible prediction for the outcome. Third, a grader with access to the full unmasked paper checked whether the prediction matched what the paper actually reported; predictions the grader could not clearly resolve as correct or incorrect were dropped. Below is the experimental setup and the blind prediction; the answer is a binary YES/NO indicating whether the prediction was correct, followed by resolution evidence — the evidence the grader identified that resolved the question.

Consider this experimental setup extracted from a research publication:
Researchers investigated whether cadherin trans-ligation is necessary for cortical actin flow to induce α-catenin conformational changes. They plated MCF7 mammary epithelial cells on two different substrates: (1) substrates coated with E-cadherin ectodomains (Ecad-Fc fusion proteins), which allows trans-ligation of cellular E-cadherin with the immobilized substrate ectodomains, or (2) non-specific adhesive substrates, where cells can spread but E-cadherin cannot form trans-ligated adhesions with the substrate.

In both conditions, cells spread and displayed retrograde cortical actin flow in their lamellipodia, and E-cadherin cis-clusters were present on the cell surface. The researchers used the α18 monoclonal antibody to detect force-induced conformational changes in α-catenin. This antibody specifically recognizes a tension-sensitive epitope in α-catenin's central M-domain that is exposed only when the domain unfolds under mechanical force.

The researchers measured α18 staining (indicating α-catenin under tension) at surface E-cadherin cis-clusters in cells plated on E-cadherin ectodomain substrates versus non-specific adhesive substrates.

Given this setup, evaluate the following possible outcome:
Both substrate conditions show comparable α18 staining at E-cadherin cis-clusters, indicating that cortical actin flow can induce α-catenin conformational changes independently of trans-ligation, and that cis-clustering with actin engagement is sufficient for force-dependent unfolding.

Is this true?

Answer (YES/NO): NO